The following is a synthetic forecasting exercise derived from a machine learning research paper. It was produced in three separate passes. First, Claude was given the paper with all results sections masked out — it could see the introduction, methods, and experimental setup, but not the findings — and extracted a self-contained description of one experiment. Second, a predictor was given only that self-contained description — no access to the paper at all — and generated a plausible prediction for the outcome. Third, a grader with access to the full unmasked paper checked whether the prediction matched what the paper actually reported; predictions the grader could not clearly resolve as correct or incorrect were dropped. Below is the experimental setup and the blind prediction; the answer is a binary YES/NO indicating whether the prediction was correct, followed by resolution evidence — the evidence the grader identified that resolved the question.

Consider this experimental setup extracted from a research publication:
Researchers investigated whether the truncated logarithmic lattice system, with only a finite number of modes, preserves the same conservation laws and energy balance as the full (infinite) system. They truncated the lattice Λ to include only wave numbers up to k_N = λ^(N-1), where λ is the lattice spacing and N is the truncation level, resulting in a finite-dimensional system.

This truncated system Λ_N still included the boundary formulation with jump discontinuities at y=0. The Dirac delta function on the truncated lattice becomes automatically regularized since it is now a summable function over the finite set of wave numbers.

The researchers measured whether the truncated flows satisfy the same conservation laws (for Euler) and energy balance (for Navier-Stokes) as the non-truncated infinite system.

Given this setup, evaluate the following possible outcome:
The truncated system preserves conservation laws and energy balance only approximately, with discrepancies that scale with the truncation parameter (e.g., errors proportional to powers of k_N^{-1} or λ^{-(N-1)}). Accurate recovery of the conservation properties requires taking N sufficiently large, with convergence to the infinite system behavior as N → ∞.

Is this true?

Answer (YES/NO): NO